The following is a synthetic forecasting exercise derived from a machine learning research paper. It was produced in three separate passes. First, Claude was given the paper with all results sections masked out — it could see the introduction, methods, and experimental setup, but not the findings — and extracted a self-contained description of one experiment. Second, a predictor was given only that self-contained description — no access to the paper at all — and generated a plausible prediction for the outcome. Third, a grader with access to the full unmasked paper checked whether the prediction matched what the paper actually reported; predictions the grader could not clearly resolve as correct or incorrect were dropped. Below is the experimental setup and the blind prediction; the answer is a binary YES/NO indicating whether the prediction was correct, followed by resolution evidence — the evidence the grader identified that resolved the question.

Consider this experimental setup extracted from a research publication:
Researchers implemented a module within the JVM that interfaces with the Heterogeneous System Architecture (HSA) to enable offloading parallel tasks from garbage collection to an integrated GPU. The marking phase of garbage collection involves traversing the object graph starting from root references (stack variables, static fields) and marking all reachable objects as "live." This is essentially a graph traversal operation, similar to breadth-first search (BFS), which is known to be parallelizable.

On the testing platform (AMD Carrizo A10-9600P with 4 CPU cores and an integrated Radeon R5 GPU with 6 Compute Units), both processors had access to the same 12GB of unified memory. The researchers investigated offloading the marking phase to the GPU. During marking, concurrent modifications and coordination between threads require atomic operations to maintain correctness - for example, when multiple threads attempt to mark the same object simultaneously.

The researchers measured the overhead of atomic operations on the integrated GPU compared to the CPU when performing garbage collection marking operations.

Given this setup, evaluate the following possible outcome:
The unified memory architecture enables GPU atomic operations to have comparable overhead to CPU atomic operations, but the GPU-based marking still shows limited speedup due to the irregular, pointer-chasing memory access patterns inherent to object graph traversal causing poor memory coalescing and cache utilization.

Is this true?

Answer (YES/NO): NO